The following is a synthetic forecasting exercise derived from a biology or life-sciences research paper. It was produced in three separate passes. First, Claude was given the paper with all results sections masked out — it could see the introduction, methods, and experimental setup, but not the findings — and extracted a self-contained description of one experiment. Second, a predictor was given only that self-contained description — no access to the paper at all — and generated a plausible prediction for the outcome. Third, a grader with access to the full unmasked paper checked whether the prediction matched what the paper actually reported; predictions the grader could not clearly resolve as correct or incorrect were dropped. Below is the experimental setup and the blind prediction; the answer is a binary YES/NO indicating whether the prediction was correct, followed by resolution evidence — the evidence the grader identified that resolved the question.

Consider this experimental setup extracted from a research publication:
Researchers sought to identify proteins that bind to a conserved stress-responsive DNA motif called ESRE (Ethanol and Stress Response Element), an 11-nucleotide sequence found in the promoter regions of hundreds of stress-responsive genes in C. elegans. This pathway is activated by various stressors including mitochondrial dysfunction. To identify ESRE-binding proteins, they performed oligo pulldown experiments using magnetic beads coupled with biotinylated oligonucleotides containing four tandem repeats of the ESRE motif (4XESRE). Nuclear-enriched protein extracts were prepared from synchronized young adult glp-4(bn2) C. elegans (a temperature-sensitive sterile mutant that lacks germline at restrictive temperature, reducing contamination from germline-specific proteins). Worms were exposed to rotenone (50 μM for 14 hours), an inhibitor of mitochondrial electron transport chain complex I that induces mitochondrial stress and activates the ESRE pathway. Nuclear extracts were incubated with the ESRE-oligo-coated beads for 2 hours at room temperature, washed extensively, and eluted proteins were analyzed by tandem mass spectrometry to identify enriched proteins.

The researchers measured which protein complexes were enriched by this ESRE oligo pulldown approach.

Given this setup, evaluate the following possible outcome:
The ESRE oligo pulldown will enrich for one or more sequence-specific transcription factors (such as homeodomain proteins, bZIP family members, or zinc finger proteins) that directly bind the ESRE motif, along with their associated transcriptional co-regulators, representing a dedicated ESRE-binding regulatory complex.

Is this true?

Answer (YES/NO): NO